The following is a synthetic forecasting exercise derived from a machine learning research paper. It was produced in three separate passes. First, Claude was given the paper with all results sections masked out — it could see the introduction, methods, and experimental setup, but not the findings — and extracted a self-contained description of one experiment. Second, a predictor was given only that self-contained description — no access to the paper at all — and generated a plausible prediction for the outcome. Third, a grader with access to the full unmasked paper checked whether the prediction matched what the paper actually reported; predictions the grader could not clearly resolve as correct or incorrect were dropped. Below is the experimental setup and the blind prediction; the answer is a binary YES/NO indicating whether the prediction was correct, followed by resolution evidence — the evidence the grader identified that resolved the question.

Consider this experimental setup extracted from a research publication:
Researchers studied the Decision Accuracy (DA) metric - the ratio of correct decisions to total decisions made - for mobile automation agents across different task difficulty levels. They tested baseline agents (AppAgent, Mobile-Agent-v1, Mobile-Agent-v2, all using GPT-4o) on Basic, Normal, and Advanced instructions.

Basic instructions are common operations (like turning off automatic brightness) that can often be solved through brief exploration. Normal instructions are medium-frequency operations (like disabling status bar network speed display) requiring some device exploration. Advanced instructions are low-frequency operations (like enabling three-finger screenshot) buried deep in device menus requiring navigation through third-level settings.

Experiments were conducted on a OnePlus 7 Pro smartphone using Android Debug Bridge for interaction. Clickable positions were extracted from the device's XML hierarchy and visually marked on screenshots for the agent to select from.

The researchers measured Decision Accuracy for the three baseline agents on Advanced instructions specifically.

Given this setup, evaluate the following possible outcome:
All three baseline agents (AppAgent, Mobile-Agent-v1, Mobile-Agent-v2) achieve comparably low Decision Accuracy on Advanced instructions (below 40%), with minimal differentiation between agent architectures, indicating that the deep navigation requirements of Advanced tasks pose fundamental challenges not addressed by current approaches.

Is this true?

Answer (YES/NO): NO